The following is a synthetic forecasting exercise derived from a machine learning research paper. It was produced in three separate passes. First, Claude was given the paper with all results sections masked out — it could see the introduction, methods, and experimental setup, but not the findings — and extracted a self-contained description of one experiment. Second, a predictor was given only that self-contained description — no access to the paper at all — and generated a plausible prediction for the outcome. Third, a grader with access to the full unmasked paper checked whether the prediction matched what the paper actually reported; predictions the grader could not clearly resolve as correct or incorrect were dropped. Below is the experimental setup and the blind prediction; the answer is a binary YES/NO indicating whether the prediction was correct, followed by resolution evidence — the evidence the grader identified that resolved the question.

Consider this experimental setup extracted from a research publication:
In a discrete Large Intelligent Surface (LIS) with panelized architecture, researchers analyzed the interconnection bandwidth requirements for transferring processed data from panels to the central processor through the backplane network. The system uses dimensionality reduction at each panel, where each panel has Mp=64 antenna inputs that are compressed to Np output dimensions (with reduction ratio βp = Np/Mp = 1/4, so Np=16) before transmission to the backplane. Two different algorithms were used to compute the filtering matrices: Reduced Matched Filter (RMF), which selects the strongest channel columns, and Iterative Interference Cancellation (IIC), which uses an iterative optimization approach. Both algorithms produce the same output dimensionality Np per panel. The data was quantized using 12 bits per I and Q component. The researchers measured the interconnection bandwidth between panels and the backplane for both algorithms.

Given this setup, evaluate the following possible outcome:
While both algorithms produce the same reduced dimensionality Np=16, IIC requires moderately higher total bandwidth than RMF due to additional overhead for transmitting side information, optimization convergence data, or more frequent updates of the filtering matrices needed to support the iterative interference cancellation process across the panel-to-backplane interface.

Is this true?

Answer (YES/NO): NO